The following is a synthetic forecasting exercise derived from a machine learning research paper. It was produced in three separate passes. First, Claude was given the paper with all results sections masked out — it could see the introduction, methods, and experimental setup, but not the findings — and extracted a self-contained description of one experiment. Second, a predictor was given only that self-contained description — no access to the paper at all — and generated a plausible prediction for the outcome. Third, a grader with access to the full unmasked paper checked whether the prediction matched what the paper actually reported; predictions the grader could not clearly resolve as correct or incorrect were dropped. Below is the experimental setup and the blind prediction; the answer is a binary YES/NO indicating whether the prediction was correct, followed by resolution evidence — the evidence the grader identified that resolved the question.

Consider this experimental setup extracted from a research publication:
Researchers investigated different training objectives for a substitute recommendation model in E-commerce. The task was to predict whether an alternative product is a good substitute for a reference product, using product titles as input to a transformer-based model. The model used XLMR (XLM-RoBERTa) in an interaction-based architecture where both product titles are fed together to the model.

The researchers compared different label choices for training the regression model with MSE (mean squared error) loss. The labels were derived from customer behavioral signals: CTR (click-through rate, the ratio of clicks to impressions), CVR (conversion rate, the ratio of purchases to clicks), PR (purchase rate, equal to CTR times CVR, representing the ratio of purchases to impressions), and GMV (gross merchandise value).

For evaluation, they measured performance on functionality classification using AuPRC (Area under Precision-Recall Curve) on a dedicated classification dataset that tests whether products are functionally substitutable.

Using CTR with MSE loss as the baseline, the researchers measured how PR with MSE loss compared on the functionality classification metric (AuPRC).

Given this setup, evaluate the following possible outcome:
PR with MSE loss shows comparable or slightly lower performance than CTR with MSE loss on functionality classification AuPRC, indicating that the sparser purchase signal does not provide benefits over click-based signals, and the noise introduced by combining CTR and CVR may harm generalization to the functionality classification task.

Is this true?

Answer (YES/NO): NO